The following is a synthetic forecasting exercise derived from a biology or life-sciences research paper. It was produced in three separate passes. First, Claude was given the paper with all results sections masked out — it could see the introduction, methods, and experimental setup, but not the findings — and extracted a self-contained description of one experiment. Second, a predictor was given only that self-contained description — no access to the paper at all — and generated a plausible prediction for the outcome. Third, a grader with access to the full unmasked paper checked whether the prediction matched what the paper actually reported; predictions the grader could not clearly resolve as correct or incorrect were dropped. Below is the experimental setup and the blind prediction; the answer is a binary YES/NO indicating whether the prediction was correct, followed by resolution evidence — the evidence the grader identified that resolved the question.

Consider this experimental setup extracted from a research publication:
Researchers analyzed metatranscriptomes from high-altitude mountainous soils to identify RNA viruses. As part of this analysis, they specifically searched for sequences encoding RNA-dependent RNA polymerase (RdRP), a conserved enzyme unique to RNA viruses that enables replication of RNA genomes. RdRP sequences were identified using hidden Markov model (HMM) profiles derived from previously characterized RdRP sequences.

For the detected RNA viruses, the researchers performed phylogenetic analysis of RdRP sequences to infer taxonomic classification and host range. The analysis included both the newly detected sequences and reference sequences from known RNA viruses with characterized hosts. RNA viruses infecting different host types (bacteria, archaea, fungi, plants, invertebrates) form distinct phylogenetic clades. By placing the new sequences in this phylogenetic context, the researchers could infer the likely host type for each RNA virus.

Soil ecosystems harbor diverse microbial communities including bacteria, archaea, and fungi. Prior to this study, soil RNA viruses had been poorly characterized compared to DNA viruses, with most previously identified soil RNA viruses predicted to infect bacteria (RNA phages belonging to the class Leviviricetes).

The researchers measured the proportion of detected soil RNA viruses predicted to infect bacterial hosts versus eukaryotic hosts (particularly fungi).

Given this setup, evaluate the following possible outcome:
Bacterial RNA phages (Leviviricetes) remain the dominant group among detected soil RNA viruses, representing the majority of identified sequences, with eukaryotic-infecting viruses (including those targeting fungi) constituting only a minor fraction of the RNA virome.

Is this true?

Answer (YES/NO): NO